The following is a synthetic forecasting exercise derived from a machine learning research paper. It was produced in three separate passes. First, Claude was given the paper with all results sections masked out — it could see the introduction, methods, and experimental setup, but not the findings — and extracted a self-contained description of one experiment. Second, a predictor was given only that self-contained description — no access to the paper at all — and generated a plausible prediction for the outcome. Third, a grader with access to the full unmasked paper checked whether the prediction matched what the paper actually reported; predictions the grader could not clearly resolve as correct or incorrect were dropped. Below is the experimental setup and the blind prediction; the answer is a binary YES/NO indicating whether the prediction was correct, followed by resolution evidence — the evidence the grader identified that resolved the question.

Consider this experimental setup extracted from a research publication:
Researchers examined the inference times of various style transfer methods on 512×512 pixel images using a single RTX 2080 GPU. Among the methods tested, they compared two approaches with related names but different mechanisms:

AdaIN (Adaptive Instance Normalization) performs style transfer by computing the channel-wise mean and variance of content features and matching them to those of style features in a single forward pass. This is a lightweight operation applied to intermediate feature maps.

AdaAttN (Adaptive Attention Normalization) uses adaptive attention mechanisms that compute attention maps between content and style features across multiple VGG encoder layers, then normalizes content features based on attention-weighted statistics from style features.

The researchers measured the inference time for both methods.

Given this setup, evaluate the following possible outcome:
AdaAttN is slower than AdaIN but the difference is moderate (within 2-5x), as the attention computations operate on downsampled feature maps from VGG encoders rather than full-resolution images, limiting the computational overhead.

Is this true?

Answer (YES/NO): YES